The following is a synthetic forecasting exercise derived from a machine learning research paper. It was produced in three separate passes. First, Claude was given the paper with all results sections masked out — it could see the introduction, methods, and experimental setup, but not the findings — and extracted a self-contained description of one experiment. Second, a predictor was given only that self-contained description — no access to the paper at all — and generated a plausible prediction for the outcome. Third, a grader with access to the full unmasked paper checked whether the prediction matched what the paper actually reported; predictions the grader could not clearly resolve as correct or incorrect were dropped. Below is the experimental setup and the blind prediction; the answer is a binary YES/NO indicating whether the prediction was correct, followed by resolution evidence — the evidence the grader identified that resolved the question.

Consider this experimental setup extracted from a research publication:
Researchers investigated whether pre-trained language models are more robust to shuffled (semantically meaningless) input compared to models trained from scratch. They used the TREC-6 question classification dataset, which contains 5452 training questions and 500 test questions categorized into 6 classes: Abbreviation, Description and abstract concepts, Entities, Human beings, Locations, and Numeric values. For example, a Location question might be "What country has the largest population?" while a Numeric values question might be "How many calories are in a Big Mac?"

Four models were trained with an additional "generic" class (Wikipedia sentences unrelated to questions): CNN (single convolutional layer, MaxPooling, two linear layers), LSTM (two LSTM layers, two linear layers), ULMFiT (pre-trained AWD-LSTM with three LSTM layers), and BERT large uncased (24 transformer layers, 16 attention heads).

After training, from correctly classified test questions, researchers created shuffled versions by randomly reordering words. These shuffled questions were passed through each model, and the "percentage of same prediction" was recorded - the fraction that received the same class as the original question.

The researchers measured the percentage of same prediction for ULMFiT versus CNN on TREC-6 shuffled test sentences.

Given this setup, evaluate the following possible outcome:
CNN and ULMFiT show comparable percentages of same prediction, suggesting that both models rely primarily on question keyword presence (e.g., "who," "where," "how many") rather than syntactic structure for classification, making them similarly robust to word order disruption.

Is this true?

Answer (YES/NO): NO